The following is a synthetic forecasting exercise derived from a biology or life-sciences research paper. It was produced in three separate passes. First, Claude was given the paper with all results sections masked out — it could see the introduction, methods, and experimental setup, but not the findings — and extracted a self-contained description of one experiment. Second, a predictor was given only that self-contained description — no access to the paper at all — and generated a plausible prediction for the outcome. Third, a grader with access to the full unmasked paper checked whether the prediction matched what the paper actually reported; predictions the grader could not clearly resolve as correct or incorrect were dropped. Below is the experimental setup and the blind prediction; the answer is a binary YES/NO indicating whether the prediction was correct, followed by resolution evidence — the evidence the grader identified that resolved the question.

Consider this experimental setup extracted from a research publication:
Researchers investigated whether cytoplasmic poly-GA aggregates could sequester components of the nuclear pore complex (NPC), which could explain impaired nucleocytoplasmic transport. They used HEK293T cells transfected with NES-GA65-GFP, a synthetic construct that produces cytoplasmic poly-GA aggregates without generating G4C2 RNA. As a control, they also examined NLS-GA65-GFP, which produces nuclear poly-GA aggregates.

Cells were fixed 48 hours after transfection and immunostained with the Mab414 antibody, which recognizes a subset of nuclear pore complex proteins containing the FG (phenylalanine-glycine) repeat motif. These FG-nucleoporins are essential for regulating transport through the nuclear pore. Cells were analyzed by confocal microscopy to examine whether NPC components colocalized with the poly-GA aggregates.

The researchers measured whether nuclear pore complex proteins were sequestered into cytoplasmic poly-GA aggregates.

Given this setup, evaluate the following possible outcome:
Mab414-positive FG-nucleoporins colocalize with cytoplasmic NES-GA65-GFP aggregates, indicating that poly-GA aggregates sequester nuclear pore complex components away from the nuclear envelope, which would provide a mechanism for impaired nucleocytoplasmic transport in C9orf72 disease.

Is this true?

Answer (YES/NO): NO